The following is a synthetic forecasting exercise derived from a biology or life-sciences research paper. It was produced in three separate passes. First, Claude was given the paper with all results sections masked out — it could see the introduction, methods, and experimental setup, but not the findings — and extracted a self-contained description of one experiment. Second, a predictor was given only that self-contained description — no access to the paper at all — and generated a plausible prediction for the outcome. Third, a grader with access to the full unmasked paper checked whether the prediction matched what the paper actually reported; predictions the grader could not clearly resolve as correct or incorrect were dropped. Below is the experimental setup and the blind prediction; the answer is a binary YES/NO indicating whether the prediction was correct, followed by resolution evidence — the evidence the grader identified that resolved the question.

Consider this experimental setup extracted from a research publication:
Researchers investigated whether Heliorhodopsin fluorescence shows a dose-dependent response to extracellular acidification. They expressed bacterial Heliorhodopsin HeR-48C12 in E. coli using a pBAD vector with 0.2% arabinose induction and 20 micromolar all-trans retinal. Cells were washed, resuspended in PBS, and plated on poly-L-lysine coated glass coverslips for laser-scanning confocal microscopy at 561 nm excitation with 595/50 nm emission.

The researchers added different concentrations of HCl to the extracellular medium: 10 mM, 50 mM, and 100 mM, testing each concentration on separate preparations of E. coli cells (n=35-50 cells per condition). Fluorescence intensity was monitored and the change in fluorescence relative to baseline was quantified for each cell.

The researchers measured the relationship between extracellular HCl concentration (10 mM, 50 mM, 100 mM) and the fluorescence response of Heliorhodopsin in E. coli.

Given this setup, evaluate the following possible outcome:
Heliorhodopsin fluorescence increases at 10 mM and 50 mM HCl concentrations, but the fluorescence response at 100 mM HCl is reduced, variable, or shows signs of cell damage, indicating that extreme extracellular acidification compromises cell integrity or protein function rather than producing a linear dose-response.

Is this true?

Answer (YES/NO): NO